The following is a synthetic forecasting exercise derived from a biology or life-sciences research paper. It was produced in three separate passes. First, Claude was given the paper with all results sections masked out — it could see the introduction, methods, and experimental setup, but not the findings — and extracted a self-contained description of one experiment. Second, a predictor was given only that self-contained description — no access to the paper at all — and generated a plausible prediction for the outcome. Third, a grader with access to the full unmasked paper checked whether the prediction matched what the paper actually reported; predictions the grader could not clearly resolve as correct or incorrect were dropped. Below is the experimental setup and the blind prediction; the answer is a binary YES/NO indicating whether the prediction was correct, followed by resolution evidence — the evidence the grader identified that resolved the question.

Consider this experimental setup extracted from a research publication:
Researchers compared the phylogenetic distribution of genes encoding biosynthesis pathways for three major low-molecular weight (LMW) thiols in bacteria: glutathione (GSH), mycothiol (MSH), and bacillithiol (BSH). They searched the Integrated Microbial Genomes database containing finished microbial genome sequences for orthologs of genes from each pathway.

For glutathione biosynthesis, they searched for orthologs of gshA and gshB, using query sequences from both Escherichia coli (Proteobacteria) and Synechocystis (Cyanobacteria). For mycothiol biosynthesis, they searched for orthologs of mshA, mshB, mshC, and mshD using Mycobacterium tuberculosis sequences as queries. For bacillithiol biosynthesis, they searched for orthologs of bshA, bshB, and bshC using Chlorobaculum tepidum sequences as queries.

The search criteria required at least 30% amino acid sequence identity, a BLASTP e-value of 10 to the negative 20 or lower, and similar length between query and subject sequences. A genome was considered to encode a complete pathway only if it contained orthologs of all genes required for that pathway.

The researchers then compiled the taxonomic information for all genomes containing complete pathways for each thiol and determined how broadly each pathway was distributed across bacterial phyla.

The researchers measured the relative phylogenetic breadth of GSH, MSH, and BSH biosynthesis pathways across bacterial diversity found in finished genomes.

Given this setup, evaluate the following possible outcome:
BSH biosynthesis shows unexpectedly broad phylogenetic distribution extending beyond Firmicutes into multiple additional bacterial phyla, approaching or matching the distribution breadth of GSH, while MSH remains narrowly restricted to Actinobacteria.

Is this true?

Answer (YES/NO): NO